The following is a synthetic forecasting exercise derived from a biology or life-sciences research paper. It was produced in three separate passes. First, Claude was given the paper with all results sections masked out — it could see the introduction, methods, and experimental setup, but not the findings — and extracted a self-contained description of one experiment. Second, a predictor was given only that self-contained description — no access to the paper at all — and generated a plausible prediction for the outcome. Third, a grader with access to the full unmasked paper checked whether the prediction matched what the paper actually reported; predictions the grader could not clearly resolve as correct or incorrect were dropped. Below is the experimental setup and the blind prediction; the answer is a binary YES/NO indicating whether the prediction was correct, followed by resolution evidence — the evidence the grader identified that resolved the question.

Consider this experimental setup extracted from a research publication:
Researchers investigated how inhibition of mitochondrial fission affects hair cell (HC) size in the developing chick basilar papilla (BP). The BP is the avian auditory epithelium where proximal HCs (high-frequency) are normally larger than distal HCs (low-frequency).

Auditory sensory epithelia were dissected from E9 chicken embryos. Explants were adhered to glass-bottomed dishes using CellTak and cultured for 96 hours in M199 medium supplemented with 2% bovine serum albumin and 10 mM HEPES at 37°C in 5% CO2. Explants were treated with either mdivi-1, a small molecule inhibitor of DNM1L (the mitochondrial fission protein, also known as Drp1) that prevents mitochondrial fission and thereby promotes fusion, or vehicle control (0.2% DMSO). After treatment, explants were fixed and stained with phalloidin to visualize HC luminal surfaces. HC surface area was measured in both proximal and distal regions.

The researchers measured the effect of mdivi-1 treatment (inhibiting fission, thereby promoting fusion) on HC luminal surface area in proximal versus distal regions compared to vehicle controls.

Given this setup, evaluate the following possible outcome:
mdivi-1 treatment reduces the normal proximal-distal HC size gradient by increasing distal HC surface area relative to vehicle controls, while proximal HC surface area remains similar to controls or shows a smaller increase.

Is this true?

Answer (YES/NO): NO